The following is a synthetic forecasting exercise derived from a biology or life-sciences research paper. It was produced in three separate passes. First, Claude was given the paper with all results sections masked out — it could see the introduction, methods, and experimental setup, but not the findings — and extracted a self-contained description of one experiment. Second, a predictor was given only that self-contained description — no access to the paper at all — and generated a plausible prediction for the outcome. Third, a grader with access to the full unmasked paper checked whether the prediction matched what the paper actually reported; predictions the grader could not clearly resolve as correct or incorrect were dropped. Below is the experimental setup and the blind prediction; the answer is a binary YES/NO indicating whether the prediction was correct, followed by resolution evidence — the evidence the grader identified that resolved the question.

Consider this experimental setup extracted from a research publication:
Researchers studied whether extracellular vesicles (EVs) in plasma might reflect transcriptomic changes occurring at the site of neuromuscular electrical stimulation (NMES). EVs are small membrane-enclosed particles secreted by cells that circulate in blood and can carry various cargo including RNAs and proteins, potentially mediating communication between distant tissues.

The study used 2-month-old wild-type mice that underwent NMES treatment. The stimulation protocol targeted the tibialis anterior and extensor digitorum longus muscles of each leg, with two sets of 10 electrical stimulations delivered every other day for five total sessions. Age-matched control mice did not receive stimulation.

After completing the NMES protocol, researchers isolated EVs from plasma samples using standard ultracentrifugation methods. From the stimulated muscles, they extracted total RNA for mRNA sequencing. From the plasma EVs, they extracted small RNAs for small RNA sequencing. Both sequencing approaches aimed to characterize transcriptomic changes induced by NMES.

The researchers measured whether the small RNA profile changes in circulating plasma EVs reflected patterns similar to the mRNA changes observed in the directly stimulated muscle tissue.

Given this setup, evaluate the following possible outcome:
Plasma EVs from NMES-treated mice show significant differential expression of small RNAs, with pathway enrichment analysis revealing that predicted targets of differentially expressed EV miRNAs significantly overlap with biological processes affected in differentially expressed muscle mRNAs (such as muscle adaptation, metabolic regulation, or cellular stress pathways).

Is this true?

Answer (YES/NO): YES